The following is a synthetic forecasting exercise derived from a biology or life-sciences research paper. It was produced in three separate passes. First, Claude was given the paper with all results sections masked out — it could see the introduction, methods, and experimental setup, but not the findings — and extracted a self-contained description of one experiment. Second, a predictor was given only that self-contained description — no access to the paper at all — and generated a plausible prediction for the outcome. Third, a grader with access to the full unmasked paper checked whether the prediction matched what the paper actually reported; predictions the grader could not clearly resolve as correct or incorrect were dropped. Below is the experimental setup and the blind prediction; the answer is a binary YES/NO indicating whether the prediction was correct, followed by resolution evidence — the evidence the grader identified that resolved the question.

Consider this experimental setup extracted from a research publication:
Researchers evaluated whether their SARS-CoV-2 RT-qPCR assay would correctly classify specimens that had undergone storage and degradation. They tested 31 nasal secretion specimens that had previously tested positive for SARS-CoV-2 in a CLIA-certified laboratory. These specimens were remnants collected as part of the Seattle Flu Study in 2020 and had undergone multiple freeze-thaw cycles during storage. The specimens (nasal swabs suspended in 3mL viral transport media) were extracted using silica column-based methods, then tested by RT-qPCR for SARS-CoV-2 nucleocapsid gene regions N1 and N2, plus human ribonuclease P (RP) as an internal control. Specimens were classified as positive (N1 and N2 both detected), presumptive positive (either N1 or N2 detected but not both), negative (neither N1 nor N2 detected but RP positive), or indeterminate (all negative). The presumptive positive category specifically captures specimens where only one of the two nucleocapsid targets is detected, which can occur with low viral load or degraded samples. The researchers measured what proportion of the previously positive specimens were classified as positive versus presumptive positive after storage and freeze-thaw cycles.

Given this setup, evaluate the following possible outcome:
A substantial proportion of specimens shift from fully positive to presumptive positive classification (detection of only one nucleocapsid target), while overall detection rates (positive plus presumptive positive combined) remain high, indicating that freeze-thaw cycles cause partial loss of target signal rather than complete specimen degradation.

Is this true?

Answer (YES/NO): NO